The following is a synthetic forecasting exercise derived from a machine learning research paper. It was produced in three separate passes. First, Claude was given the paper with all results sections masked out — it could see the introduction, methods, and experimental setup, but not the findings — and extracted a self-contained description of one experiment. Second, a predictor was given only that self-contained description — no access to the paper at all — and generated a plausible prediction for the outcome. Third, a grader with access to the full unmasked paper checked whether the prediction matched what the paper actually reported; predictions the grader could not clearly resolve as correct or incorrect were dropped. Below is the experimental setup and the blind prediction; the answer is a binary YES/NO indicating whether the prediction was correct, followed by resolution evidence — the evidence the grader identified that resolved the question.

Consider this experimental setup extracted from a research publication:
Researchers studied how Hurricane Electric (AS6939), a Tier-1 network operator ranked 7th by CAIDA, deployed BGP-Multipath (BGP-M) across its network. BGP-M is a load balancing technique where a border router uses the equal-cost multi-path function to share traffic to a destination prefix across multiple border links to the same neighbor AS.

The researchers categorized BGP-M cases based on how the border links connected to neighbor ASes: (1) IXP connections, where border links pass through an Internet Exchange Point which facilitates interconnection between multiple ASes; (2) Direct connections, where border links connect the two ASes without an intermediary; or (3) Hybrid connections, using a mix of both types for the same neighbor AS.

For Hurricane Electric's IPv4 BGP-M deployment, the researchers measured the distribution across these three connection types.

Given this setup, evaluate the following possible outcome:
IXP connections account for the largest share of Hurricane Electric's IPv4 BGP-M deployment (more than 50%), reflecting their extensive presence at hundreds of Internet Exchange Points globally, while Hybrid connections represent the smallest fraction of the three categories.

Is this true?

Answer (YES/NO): YES